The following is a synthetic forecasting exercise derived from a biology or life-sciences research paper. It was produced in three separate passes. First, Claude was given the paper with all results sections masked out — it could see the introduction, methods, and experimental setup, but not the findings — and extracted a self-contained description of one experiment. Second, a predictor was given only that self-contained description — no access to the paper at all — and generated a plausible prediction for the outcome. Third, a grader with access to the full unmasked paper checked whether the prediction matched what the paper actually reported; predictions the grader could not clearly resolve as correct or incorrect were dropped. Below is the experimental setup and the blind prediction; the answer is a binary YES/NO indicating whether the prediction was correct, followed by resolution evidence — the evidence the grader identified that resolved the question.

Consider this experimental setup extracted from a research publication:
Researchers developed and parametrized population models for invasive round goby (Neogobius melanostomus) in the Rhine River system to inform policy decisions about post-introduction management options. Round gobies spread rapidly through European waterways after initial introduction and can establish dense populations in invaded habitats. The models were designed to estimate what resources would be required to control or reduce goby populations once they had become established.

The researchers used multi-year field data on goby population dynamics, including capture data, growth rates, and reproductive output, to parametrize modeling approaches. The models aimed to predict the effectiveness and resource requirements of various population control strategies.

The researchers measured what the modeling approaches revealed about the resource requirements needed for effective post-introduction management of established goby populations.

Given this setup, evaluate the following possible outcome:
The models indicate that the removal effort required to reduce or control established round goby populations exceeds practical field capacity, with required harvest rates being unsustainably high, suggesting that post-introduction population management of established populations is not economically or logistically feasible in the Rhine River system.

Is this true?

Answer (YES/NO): NO